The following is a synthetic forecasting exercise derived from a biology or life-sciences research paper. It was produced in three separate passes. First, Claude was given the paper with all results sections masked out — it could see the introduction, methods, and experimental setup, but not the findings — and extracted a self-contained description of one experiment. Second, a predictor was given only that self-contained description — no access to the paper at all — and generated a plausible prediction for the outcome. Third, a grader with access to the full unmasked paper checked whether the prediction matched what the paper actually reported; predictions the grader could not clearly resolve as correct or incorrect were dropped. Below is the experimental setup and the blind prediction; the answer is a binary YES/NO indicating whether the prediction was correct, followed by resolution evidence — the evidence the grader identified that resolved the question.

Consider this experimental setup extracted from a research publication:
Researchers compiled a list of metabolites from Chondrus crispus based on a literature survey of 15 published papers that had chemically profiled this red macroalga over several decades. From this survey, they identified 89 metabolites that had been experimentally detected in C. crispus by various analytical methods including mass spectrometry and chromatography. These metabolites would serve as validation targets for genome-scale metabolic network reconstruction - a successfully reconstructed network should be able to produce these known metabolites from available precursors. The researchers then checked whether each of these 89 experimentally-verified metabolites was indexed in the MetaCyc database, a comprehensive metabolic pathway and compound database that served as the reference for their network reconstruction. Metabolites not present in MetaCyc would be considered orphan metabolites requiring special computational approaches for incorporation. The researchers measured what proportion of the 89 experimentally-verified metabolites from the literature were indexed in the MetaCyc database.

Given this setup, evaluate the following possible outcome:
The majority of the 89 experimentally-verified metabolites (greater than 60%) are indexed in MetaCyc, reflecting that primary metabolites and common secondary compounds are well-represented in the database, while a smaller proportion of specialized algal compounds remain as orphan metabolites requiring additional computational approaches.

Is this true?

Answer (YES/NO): NO